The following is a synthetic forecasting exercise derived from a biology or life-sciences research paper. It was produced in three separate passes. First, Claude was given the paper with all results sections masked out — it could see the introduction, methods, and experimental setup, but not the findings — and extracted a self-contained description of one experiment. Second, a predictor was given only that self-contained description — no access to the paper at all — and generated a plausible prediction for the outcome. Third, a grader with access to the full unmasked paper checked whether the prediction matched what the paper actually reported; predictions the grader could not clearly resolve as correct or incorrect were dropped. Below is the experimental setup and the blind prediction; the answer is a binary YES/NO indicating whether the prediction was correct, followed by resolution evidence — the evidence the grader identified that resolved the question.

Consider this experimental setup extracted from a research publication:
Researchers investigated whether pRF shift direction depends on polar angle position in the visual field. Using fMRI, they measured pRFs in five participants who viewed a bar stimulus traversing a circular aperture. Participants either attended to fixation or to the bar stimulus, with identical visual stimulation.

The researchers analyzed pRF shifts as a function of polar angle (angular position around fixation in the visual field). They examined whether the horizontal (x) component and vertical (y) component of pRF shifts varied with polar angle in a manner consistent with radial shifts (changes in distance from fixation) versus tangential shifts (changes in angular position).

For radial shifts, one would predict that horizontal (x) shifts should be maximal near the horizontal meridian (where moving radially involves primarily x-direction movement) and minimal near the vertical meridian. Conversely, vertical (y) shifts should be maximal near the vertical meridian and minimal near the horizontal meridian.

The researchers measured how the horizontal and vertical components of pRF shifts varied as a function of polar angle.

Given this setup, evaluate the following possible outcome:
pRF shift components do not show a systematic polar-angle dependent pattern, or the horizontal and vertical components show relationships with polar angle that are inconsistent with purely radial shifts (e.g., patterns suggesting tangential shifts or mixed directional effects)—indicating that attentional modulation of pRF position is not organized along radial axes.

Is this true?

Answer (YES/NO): NO